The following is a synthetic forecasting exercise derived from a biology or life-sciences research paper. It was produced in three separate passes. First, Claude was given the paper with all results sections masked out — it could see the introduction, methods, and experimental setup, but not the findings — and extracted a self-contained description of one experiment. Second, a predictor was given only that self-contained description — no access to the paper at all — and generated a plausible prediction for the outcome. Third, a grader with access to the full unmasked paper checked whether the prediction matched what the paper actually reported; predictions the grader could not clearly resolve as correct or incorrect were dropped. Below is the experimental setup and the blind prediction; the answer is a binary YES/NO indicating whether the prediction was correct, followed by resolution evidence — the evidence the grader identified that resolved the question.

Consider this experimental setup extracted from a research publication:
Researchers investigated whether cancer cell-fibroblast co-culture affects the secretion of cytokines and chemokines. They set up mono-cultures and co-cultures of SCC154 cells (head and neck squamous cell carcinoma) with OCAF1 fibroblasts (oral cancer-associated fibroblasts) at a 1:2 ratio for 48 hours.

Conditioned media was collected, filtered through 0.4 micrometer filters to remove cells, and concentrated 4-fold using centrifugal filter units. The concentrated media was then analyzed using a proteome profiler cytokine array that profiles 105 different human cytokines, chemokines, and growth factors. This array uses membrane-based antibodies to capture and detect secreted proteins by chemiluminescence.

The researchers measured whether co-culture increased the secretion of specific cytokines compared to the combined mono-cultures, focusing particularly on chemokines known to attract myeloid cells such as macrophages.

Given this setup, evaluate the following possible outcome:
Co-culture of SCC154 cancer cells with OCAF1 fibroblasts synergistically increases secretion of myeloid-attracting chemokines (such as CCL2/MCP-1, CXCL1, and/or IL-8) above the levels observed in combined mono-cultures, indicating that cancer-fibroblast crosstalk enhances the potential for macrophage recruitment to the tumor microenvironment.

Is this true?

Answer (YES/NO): NO